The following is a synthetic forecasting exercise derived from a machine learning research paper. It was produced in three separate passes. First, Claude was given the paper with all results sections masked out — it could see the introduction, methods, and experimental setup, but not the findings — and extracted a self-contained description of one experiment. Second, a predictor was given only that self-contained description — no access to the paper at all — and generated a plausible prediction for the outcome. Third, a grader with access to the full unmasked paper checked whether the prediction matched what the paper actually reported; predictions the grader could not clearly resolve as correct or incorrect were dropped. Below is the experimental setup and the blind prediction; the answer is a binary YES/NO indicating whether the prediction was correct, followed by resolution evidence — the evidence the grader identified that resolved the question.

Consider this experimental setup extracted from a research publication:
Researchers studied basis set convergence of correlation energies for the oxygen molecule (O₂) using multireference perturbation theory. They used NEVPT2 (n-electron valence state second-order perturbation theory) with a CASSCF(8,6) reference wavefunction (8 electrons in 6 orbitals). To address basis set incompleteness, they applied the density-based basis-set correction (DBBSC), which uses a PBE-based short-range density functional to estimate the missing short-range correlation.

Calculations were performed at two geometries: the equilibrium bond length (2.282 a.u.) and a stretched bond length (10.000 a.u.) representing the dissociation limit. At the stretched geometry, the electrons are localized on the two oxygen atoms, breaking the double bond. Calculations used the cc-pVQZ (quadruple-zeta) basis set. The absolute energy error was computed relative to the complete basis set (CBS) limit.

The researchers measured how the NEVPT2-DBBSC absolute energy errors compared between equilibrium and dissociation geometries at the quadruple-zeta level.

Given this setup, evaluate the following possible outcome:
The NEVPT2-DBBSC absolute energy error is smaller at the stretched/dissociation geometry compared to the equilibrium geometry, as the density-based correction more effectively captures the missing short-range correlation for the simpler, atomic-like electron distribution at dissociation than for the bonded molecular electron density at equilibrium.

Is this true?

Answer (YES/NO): NO